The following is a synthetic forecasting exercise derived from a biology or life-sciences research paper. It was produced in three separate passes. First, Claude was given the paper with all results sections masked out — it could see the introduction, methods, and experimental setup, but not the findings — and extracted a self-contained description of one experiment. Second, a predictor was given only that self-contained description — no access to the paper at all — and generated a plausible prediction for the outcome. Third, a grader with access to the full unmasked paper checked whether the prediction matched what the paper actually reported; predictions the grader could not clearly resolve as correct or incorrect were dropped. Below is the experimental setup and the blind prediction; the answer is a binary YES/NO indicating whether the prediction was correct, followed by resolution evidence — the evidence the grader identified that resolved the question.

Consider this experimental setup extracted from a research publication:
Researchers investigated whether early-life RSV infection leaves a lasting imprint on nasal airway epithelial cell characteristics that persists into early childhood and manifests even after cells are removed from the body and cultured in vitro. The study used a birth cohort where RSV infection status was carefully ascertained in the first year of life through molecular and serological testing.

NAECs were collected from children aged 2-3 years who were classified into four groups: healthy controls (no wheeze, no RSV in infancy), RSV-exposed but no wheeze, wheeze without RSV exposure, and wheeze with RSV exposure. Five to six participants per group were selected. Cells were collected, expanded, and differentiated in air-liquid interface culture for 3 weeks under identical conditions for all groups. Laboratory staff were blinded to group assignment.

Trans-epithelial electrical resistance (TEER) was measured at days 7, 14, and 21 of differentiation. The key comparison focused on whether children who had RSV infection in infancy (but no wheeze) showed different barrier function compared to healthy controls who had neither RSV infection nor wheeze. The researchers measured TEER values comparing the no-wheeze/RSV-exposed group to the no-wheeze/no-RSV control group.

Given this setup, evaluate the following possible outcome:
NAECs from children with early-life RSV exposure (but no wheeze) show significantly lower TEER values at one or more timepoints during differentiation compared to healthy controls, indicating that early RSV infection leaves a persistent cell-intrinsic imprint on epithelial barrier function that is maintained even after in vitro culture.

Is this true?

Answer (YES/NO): NO